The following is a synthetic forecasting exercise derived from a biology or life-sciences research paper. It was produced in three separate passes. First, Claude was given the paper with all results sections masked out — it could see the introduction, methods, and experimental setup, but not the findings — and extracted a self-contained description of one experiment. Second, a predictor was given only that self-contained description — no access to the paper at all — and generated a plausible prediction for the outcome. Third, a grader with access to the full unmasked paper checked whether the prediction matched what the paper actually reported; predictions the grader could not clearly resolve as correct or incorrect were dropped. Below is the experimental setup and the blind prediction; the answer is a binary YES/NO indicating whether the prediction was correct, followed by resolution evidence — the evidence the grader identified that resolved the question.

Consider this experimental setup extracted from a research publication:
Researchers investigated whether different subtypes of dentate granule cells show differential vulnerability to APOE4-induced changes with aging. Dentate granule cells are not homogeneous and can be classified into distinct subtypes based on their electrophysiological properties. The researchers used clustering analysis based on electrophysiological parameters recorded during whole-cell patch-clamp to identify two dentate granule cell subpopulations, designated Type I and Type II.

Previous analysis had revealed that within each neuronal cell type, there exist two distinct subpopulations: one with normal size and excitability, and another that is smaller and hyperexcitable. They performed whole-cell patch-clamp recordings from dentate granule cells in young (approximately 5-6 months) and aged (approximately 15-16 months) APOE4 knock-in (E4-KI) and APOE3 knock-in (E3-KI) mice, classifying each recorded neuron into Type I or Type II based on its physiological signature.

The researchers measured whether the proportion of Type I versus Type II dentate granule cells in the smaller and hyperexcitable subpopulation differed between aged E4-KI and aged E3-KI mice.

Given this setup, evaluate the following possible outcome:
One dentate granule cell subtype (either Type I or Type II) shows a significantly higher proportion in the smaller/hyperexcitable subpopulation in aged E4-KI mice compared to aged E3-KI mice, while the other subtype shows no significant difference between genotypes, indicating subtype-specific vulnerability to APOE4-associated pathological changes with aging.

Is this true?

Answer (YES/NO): NO